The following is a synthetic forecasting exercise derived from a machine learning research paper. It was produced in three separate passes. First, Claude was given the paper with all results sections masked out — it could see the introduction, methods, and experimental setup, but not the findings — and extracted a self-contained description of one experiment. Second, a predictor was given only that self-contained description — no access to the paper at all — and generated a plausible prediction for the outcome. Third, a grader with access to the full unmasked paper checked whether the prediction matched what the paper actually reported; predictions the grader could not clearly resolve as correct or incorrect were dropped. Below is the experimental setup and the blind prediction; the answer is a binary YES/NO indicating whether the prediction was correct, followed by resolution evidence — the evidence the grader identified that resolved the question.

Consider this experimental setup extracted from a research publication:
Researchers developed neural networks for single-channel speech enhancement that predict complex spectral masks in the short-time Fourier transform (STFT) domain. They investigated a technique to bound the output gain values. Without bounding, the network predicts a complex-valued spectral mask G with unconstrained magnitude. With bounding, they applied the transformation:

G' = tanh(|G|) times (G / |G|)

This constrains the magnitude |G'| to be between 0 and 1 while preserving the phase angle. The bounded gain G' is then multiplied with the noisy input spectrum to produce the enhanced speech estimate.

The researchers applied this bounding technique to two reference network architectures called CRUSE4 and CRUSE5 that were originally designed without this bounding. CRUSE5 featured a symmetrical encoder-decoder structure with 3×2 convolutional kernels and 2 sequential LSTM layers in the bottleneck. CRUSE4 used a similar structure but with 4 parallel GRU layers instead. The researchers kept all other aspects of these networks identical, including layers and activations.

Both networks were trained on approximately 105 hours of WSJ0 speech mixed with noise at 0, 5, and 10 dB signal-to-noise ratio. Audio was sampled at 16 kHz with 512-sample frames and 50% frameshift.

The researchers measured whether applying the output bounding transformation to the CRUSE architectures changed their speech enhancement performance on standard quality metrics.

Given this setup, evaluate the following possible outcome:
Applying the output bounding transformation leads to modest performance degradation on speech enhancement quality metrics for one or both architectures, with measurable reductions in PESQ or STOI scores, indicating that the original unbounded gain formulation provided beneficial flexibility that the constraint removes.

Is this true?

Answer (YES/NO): NO